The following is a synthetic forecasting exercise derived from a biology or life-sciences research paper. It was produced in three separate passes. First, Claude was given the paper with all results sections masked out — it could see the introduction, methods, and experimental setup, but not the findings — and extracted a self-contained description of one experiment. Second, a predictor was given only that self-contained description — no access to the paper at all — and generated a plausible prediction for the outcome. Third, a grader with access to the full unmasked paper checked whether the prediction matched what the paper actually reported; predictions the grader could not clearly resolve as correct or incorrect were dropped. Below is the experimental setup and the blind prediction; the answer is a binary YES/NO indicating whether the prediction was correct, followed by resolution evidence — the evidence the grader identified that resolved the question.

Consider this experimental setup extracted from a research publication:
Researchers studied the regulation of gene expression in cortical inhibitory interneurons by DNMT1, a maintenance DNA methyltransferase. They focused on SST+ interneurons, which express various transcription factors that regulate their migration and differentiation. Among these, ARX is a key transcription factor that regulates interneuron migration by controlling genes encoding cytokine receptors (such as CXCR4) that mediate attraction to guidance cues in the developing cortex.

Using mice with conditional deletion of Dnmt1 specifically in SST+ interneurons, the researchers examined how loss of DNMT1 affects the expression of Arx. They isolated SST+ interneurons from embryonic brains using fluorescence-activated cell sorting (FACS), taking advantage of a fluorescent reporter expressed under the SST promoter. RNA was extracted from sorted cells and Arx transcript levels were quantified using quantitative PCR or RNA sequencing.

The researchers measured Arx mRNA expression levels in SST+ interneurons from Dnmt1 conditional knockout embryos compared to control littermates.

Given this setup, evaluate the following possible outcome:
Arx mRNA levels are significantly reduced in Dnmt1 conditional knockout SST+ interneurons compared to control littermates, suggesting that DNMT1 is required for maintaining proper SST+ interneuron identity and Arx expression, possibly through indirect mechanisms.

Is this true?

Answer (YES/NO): NO